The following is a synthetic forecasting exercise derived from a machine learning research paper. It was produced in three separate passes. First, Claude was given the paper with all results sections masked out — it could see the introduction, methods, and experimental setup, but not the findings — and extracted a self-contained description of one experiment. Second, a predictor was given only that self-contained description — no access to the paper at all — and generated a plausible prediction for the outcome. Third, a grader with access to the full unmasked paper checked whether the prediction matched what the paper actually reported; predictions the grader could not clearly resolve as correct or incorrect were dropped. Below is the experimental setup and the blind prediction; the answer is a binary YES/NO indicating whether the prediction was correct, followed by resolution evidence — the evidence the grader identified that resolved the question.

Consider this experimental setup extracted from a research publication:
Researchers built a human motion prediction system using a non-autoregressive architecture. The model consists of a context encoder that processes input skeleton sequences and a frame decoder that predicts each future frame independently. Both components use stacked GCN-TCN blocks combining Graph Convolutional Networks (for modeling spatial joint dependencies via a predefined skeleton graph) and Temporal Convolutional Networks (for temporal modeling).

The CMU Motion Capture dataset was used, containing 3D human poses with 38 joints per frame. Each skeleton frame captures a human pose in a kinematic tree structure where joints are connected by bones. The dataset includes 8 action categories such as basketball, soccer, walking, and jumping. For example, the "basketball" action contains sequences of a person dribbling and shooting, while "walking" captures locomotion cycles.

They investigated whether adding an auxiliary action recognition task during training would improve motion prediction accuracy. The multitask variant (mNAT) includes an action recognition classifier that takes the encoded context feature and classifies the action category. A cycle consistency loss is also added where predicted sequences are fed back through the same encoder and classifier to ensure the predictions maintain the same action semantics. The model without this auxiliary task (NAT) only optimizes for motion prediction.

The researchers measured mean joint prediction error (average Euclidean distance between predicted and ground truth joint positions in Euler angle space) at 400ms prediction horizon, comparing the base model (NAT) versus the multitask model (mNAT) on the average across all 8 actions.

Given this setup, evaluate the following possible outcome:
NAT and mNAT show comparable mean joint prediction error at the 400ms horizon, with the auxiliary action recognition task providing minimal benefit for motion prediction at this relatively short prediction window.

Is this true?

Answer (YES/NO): NO